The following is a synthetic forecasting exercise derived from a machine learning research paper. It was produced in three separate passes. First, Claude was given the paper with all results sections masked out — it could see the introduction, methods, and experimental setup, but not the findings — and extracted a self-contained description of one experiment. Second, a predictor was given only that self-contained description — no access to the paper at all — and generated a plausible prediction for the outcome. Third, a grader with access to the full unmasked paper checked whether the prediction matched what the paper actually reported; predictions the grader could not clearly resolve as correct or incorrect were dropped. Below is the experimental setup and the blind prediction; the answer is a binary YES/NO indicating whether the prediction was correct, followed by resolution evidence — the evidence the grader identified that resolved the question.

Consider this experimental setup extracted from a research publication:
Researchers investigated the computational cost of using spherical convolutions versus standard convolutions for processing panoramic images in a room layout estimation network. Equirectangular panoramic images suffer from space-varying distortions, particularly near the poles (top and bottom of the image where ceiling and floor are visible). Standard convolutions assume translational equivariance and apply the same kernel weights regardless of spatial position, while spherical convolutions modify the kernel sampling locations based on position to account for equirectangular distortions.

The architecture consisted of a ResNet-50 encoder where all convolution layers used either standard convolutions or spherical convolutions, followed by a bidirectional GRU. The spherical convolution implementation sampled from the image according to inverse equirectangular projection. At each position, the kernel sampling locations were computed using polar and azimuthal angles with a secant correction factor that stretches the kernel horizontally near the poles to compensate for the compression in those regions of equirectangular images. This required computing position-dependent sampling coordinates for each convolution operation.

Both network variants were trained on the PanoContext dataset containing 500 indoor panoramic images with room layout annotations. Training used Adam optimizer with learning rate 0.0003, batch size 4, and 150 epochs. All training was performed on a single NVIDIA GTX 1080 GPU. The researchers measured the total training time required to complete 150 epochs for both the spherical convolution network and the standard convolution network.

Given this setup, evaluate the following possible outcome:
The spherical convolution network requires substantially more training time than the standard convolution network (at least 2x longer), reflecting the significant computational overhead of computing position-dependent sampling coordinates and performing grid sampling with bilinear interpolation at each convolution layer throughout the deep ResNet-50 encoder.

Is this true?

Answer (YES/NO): YES